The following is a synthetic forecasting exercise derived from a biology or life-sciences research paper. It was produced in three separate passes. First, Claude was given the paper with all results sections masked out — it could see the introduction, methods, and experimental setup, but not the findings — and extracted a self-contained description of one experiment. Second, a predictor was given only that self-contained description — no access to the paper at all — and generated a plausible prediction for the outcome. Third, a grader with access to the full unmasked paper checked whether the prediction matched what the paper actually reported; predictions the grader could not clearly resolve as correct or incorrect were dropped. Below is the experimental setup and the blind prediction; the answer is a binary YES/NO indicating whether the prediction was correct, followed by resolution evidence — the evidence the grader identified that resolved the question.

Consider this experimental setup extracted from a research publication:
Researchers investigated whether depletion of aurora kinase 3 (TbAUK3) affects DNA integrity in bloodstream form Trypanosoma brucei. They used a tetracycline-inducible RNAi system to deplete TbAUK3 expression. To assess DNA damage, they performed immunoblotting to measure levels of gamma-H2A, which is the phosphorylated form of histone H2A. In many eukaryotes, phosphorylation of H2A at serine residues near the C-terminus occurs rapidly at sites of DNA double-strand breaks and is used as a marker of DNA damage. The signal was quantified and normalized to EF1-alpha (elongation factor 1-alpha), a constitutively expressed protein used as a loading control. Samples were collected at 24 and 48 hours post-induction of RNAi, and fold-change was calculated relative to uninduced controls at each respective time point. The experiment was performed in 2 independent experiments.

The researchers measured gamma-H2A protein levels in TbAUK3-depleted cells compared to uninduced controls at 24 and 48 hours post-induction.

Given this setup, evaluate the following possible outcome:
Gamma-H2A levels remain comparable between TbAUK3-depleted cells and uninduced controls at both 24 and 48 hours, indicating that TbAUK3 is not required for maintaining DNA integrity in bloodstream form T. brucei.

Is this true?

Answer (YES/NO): NO